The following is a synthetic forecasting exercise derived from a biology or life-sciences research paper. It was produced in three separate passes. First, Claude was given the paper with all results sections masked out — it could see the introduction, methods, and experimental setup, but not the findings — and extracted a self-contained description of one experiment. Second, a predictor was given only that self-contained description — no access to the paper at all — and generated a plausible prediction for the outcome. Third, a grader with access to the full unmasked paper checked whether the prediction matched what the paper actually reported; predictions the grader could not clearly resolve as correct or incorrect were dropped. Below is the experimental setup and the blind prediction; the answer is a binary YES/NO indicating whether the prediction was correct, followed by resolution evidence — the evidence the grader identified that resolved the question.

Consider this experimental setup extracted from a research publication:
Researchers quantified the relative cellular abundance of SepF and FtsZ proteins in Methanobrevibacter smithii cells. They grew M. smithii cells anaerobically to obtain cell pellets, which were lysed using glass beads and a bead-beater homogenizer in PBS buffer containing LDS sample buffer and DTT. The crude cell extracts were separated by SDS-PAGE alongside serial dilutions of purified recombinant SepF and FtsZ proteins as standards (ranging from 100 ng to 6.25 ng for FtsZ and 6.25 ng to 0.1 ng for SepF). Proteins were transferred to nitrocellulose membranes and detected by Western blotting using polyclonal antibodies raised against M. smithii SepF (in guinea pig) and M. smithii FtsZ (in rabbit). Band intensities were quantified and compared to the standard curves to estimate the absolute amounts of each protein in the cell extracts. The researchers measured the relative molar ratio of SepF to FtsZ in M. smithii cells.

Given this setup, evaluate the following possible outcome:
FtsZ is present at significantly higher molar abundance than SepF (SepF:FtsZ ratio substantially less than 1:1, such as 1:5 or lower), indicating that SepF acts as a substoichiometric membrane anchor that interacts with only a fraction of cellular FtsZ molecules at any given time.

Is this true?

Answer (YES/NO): YES